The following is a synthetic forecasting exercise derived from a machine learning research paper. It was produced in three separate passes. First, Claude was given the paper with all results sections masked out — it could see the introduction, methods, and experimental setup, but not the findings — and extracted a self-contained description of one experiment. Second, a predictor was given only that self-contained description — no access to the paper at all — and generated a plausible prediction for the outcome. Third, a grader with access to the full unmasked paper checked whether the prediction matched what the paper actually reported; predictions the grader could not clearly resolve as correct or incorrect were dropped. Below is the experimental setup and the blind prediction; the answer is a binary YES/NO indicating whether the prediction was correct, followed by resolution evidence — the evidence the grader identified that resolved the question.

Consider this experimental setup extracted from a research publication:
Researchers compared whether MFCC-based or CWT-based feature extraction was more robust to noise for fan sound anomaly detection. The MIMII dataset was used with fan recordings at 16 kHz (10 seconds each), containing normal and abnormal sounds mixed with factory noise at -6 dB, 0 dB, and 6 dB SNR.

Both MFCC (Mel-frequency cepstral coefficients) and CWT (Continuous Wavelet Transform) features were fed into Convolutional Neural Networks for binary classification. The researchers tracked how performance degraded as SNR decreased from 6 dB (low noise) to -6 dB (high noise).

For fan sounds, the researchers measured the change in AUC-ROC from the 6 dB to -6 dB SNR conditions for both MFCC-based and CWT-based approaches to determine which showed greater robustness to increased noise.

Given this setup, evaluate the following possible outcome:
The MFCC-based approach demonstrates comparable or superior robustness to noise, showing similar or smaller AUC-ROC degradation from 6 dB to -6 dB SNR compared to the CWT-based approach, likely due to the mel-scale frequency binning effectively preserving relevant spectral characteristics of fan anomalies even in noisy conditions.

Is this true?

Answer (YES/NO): YES